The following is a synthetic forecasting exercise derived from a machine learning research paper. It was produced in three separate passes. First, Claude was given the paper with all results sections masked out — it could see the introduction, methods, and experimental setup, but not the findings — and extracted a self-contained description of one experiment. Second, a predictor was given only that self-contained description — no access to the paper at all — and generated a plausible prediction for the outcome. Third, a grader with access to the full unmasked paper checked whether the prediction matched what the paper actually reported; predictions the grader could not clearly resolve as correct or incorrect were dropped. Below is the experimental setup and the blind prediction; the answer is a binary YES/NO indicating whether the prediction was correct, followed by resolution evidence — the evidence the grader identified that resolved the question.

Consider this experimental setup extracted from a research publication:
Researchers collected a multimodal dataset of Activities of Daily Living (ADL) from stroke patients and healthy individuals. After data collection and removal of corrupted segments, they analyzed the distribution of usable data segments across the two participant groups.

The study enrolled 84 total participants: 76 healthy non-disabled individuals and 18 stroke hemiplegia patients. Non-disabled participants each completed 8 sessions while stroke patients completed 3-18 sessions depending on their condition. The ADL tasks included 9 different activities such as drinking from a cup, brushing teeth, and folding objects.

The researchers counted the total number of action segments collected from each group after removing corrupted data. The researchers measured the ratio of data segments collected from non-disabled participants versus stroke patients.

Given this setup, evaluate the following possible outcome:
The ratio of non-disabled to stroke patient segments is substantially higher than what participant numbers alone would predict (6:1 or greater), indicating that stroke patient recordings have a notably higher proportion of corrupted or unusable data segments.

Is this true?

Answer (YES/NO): NO